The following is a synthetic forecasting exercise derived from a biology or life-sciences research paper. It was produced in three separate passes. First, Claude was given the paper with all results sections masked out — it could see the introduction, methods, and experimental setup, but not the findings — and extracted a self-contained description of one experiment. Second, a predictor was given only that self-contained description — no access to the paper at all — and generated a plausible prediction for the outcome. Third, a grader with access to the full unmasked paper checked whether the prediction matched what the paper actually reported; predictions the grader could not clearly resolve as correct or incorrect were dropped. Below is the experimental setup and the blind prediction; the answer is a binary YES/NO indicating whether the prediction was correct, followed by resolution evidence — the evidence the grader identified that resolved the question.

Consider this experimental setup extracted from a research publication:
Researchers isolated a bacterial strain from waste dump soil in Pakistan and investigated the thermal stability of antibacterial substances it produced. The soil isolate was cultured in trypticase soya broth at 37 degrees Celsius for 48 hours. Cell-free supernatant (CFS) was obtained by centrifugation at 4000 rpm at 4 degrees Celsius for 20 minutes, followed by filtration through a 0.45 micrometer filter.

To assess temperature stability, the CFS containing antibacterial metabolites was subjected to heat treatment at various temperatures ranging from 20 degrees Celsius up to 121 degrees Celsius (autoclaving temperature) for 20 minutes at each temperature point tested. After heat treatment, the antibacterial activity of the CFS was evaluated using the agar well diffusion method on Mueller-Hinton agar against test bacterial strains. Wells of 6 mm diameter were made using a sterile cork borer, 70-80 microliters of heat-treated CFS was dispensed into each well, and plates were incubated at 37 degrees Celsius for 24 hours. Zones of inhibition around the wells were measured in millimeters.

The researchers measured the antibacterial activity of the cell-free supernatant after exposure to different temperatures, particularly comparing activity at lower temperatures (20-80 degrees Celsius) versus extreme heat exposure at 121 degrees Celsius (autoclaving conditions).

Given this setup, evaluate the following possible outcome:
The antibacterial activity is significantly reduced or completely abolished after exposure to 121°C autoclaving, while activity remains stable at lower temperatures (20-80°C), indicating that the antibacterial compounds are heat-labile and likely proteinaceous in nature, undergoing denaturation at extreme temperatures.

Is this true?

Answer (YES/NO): NO